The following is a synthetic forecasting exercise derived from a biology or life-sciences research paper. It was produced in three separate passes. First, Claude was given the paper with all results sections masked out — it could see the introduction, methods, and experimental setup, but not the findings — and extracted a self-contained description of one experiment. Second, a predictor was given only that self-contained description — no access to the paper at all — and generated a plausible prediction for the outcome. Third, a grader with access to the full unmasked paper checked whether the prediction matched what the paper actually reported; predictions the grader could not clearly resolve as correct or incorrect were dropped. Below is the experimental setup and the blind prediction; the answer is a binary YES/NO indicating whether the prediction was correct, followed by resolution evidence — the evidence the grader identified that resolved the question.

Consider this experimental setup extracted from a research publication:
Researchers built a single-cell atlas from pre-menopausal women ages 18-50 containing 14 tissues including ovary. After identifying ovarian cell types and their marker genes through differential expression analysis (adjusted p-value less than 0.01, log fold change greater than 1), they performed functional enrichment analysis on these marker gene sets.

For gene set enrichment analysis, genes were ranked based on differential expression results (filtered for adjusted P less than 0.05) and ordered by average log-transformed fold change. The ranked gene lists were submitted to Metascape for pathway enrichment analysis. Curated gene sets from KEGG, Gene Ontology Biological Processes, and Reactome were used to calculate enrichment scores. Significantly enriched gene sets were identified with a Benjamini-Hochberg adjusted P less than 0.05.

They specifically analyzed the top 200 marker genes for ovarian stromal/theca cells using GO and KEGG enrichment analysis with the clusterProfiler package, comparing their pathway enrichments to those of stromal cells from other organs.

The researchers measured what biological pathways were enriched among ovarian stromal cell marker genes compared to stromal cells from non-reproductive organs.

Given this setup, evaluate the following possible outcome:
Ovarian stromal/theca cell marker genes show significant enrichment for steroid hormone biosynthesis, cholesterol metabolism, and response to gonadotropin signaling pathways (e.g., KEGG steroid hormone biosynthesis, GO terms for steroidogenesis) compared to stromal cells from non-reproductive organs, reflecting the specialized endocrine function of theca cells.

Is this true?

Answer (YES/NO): NO